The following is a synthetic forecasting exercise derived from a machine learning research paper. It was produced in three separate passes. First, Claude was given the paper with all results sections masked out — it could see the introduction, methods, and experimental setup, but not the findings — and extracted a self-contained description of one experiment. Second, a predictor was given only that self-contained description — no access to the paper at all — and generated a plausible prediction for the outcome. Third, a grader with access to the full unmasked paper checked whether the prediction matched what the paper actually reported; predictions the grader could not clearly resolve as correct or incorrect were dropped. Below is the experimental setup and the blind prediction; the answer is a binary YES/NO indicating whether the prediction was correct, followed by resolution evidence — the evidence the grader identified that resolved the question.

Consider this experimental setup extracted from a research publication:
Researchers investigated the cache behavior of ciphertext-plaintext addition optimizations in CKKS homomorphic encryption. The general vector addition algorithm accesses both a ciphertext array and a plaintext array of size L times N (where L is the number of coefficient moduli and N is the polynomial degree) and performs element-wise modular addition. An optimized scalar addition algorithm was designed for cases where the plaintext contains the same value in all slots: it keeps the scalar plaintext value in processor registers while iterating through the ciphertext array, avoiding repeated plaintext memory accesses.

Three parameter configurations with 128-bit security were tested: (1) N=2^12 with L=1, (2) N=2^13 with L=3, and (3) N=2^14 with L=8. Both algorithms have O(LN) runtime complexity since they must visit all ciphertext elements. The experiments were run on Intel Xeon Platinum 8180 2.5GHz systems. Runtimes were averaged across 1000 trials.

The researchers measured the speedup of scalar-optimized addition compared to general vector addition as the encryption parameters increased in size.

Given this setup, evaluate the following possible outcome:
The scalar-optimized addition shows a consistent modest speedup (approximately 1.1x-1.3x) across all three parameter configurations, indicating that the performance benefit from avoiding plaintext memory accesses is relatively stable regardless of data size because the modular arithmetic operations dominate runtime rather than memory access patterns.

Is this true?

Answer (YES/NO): NO